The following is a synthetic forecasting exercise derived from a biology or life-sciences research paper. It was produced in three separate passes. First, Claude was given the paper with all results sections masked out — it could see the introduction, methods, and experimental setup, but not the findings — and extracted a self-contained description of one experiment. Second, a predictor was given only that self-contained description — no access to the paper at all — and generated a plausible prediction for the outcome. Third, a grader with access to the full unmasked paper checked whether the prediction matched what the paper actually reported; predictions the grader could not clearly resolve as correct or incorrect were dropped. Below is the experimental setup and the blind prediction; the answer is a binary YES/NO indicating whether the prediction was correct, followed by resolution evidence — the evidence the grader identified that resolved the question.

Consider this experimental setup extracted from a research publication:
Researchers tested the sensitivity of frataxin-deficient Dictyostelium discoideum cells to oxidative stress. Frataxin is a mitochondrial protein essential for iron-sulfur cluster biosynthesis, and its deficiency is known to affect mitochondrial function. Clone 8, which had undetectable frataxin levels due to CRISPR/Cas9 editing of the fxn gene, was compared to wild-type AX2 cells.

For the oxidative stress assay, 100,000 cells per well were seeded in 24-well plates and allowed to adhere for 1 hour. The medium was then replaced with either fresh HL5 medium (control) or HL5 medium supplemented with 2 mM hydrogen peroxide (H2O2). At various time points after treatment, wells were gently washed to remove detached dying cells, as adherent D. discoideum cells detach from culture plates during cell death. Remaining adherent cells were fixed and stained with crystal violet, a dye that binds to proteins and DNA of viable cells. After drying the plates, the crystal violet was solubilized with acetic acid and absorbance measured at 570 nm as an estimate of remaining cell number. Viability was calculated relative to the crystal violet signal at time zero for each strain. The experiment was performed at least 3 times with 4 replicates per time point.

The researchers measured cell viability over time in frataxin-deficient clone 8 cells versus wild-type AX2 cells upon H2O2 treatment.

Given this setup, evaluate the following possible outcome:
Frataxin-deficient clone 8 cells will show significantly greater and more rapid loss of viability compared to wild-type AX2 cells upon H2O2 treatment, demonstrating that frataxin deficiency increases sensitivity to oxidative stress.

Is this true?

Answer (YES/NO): YES